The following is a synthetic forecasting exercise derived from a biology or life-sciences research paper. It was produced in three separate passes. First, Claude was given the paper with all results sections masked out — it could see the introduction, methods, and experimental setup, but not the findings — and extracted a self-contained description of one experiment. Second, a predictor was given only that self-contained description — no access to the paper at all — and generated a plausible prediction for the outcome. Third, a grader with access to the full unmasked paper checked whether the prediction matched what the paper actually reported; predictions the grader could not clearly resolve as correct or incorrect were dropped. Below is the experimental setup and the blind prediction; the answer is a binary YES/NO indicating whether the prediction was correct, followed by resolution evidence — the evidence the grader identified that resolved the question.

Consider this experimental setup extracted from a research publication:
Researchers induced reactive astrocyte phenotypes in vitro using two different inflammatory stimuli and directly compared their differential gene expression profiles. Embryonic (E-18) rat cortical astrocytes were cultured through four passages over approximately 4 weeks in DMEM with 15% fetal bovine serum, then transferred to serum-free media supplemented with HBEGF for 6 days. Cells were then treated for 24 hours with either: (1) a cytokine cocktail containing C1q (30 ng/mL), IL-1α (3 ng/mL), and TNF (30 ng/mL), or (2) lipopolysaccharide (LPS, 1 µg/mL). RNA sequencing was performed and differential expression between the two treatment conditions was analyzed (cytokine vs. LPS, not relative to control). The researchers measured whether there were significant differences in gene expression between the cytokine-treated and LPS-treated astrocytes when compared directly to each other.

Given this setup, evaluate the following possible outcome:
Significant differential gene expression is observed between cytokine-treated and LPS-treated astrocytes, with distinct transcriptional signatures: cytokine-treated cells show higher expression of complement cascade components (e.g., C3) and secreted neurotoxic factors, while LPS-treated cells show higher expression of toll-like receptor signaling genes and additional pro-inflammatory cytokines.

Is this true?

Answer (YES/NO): YES